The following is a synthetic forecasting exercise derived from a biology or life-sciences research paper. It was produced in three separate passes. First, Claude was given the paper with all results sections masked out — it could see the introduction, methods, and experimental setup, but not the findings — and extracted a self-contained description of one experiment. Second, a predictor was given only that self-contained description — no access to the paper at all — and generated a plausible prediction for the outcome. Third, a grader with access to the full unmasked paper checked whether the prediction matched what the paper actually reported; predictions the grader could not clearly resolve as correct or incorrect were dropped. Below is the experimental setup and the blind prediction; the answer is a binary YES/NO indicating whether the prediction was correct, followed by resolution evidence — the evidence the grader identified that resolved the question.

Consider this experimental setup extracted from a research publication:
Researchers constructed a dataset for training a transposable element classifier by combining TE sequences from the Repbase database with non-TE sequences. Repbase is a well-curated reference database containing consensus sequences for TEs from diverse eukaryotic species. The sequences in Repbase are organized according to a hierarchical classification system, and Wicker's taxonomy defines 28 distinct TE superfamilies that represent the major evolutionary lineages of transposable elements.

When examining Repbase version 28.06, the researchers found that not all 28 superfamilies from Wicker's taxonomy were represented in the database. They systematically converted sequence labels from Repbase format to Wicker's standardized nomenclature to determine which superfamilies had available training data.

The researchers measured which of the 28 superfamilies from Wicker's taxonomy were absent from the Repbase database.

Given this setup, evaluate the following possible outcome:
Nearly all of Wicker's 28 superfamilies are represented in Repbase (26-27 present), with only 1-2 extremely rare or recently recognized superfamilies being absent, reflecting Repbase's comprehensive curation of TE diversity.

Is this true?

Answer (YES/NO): NO